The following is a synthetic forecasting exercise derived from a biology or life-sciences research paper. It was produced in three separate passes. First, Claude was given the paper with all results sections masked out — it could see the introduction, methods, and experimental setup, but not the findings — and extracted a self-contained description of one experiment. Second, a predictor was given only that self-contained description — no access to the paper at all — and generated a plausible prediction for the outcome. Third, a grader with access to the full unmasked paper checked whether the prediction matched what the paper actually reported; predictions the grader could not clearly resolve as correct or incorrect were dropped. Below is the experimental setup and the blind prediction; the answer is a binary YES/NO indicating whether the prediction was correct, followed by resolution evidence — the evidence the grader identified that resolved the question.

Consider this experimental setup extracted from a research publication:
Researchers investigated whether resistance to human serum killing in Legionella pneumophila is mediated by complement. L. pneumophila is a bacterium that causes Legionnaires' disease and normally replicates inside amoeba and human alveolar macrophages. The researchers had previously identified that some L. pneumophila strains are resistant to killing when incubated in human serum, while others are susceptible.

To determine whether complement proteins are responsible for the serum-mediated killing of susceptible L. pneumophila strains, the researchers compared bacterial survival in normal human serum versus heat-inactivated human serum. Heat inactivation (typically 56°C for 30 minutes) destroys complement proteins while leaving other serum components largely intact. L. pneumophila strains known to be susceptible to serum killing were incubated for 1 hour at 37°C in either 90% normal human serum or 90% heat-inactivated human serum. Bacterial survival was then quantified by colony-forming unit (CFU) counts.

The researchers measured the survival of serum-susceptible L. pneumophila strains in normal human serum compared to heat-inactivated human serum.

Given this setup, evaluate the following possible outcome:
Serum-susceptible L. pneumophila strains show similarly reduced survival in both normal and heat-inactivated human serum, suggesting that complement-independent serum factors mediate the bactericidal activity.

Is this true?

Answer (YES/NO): NO